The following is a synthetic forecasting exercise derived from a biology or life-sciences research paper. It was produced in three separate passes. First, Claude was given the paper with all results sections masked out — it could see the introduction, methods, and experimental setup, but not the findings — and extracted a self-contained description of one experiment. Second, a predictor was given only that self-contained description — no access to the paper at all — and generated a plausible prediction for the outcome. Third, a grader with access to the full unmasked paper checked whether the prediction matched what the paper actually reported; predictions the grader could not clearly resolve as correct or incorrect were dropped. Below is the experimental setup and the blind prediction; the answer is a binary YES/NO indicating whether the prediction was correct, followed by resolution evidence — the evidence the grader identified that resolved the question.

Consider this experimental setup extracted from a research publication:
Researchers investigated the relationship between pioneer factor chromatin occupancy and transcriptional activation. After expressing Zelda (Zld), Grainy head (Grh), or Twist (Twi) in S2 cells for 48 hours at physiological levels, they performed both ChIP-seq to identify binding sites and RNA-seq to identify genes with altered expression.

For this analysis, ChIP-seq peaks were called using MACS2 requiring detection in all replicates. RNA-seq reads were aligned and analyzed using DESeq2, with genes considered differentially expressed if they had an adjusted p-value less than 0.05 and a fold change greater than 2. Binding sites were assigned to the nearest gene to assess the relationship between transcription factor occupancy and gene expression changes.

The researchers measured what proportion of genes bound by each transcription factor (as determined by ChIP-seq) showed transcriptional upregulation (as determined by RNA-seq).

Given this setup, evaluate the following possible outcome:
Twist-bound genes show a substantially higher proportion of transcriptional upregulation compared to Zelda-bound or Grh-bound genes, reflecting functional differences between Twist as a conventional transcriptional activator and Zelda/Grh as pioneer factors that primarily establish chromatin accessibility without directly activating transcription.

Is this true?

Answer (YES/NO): NO